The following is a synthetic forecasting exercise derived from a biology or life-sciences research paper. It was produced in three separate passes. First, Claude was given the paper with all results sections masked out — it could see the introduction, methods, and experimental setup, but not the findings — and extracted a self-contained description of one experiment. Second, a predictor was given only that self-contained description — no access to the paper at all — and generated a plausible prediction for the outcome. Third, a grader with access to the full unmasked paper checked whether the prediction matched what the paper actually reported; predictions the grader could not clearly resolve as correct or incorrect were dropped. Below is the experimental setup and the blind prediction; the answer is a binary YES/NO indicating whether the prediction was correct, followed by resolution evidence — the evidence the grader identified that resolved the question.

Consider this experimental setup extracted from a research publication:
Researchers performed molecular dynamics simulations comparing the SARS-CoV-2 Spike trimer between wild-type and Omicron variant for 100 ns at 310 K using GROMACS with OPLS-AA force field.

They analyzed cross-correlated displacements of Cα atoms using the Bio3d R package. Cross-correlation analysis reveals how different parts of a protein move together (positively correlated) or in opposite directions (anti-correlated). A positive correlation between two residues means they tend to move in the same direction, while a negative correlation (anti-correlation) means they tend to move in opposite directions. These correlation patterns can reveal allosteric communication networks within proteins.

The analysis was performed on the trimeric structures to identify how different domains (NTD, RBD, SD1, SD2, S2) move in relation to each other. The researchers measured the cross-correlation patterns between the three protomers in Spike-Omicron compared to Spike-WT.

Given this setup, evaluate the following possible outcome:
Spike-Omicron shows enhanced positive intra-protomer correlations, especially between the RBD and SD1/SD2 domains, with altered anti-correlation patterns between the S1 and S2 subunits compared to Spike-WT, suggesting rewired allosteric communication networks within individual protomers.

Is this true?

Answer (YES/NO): NO